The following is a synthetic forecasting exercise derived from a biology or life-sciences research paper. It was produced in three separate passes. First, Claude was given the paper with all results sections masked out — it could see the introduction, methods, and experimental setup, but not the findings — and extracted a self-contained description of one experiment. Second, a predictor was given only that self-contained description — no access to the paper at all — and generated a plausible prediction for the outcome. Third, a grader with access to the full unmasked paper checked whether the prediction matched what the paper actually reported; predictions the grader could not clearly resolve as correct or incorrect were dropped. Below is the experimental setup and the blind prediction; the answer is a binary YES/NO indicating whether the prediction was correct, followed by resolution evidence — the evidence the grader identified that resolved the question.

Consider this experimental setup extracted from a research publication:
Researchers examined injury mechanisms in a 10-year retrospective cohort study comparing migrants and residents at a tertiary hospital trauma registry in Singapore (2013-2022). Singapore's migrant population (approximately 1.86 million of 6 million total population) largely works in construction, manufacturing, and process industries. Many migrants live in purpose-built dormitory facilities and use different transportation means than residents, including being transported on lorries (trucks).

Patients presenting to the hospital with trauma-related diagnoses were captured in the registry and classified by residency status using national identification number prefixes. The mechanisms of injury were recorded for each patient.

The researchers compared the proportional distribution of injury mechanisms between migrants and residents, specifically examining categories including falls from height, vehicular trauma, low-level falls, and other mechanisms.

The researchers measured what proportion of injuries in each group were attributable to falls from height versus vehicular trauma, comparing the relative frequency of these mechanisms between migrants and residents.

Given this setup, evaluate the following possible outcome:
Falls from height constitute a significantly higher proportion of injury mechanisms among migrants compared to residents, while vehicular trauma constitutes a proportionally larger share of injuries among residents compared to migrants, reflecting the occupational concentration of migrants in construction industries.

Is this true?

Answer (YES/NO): NO